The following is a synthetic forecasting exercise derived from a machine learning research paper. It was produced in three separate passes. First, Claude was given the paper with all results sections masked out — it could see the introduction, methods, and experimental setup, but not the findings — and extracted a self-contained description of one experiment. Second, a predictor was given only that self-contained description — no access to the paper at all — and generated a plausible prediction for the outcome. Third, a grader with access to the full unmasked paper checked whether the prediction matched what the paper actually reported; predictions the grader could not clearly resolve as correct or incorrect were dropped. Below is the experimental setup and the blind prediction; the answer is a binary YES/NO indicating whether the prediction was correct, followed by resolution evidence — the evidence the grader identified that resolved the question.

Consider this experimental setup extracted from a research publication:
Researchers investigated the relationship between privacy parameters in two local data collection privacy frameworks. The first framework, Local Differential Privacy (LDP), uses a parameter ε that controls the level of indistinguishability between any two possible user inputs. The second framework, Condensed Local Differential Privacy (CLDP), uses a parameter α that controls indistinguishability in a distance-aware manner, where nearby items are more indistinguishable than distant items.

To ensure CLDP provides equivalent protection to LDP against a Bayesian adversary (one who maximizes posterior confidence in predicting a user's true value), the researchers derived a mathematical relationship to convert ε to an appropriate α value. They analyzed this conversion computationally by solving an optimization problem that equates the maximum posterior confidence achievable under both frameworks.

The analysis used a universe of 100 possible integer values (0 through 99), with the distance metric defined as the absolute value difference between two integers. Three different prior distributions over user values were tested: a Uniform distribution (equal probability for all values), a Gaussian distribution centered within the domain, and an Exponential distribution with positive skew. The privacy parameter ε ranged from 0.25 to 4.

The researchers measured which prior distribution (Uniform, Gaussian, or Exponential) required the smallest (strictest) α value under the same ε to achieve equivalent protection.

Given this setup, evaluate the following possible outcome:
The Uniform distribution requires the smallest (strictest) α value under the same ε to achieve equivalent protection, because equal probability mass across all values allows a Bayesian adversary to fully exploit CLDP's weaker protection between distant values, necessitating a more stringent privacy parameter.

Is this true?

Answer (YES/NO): YES